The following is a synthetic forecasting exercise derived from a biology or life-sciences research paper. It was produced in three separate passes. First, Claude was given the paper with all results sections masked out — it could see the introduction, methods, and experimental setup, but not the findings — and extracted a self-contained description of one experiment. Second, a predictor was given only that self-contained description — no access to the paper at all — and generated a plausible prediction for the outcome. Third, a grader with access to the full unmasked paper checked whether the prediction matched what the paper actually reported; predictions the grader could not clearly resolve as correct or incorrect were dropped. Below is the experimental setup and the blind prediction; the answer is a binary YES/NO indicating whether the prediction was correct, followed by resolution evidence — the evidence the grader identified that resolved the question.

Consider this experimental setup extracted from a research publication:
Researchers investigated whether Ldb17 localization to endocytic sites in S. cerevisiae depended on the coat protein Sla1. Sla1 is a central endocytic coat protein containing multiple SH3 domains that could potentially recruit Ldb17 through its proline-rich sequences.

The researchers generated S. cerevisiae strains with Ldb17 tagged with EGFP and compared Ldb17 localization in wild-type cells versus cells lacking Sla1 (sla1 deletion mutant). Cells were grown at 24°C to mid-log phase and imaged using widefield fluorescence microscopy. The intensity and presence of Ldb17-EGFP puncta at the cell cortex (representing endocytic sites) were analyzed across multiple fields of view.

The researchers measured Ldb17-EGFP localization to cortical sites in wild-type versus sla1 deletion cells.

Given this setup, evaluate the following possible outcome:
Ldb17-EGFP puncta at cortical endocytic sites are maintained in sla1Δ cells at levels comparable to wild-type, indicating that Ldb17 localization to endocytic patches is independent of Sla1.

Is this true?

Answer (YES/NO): NO